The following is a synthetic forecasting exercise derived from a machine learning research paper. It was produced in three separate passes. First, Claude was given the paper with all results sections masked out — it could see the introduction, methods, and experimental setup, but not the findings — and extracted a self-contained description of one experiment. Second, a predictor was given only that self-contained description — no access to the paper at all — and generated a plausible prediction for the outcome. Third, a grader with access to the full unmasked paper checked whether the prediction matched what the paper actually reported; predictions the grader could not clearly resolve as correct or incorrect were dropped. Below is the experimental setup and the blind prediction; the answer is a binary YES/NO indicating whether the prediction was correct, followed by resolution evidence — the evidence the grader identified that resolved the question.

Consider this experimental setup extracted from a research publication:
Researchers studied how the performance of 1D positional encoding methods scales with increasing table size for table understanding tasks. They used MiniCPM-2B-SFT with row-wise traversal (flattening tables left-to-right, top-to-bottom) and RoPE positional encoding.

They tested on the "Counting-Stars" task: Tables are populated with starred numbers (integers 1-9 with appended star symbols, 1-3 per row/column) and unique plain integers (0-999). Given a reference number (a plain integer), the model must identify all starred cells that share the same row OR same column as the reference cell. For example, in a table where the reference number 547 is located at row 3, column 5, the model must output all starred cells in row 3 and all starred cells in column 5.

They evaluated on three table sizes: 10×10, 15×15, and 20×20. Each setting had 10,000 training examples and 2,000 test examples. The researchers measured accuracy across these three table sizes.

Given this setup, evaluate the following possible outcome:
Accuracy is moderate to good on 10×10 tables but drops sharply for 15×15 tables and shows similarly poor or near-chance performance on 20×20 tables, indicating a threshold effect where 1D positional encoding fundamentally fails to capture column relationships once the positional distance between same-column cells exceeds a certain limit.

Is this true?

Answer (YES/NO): YES